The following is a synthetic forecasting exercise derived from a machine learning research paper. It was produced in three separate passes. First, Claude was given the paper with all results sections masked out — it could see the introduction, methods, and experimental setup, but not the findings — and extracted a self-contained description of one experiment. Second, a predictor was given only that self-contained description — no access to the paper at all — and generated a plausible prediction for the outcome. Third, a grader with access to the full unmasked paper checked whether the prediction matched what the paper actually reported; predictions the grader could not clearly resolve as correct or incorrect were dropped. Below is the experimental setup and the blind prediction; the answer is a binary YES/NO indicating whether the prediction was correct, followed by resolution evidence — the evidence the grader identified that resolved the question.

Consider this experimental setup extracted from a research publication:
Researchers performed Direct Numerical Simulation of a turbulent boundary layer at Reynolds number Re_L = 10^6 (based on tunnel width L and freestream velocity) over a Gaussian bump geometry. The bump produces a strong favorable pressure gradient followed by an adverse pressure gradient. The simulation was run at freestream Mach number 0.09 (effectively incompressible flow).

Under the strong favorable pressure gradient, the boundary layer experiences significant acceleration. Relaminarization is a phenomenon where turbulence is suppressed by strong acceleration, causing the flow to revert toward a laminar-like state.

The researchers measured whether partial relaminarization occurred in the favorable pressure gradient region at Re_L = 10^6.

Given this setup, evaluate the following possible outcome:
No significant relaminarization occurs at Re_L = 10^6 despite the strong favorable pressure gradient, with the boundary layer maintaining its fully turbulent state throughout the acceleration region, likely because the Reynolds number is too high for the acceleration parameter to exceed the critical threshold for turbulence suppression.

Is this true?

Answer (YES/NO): NO